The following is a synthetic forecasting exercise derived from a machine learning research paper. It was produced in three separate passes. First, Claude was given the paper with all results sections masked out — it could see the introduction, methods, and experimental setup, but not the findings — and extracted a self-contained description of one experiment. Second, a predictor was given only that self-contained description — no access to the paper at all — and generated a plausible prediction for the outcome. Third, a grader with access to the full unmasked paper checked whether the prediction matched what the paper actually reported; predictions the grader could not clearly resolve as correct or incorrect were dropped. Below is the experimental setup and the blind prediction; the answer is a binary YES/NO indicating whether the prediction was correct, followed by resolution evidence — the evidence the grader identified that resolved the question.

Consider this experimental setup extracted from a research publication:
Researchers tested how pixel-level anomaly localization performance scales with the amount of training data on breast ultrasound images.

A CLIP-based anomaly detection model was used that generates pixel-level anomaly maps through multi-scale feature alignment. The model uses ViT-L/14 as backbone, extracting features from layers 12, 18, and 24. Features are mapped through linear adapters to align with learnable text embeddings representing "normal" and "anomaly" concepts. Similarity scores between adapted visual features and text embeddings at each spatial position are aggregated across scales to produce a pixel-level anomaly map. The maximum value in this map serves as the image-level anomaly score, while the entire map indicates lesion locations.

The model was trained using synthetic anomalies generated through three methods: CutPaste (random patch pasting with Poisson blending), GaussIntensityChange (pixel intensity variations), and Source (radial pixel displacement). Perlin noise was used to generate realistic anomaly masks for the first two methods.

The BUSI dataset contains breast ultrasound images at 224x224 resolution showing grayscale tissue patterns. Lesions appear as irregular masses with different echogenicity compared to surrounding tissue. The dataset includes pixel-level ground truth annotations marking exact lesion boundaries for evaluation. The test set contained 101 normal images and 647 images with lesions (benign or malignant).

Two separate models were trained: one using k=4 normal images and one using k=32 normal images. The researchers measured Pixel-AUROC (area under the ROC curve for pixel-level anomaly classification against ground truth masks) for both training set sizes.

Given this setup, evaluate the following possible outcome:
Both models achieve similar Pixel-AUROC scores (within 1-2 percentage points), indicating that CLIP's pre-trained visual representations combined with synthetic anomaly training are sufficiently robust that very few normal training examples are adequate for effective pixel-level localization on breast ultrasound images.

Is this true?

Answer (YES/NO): NO